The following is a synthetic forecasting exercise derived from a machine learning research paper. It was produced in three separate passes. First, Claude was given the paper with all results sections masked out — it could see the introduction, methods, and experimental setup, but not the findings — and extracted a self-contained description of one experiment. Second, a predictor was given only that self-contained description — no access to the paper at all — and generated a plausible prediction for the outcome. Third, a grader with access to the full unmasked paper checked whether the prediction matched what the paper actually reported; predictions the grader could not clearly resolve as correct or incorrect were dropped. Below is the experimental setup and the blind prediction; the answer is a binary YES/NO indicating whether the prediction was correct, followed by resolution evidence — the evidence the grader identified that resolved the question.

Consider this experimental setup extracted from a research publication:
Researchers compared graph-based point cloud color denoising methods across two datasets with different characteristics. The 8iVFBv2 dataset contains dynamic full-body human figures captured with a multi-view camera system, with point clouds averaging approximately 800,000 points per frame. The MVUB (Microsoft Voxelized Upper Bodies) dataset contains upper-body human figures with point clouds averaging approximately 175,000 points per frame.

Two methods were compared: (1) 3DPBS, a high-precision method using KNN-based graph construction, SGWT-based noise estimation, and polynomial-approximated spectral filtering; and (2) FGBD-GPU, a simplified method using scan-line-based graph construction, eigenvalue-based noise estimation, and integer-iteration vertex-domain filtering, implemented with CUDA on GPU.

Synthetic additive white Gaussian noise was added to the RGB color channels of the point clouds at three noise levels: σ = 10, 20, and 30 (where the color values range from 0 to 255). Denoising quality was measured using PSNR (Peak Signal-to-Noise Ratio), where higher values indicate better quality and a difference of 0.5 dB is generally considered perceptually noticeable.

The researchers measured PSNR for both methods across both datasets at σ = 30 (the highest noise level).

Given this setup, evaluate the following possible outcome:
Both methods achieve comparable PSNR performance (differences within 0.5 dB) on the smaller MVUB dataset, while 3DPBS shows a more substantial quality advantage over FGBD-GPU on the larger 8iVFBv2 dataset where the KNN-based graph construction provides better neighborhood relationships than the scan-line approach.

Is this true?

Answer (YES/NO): NO